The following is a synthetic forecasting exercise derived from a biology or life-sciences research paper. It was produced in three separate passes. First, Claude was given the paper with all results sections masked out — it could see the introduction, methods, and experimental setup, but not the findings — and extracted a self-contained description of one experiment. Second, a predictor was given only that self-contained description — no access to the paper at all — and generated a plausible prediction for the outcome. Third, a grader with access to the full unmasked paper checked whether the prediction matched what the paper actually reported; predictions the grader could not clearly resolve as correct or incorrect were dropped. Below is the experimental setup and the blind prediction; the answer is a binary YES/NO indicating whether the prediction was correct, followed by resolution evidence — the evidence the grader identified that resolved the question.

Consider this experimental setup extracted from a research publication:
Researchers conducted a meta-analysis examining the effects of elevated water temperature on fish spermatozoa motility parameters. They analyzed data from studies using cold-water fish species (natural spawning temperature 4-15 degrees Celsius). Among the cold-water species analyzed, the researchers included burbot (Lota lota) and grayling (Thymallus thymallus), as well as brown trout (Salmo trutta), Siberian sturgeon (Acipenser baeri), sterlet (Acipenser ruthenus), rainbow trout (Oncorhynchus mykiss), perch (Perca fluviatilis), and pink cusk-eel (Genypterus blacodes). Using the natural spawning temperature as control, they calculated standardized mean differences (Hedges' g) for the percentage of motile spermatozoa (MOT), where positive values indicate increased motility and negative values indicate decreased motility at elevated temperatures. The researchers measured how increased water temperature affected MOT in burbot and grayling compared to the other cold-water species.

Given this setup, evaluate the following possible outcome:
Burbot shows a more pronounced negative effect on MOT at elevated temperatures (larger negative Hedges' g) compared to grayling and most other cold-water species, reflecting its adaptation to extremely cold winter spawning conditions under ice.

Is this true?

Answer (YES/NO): NO